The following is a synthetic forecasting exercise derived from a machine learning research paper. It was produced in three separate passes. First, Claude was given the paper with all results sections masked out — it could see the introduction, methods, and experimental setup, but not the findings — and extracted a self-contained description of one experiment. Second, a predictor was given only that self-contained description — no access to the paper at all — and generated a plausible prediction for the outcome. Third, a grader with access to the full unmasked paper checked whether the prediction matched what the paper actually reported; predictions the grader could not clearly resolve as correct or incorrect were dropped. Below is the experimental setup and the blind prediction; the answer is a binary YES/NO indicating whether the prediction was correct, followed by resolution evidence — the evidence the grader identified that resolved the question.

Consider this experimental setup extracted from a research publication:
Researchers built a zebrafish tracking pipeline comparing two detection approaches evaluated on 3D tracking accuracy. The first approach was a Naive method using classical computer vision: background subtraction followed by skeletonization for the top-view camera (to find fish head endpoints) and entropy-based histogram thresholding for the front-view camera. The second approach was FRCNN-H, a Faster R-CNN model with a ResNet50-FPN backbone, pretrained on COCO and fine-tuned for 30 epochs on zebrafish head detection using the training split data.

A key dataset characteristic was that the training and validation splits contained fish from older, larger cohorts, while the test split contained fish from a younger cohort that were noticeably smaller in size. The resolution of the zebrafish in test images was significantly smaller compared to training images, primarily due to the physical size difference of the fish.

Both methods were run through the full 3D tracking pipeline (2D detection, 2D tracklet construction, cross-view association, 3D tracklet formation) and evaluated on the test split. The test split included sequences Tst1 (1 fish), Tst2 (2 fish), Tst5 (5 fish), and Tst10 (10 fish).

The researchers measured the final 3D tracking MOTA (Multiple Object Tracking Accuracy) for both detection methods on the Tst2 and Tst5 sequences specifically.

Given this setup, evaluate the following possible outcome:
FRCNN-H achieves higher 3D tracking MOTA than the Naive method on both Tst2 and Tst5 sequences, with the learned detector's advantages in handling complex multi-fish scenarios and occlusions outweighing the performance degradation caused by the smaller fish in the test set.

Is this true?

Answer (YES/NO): NO